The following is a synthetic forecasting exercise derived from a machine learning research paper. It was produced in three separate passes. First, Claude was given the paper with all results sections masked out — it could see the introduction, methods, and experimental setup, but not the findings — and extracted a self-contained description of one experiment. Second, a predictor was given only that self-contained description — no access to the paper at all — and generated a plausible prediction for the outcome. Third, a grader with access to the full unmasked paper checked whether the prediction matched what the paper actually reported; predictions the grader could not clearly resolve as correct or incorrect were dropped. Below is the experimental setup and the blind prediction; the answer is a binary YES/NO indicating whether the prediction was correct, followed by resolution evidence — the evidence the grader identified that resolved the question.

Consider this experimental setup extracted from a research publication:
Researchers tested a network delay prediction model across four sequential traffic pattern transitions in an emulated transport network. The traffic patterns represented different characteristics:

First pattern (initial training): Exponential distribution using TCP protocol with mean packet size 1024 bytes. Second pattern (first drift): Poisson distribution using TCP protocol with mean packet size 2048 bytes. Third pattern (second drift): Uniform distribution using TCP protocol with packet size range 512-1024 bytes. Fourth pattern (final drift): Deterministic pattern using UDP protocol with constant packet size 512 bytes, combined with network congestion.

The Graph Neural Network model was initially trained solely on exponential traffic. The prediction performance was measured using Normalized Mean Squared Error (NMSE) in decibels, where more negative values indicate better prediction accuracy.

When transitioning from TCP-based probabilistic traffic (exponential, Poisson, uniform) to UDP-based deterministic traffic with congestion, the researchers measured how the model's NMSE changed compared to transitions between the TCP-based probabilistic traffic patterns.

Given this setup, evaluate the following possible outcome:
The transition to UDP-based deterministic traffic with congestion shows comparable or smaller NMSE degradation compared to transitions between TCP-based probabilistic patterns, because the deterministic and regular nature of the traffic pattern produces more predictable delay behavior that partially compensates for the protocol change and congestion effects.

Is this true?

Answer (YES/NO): NO